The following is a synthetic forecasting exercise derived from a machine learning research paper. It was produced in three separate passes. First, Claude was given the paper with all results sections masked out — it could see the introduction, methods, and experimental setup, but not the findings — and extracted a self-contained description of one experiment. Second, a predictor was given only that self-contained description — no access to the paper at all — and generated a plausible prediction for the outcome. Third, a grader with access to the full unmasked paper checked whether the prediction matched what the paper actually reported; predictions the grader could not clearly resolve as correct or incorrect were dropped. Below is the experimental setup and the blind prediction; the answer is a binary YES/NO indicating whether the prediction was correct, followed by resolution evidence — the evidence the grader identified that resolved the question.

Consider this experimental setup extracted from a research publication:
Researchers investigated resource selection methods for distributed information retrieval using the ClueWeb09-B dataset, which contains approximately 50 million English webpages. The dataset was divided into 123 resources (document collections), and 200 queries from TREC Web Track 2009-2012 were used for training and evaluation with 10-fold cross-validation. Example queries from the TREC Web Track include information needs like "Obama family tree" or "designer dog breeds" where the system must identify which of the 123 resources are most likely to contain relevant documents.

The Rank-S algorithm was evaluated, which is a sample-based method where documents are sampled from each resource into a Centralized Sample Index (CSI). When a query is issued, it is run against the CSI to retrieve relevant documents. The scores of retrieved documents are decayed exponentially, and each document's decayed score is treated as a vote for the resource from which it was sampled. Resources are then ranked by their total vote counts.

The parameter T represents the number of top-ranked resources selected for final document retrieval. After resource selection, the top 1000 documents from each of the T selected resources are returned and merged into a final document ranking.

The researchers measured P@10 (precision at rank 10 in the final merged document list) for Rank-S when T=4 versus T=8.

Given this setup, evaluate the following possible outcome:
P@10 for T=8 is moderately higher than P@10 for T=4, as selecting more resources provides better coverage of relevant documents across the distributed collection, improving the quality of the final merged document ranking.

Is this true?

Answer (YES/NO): NO